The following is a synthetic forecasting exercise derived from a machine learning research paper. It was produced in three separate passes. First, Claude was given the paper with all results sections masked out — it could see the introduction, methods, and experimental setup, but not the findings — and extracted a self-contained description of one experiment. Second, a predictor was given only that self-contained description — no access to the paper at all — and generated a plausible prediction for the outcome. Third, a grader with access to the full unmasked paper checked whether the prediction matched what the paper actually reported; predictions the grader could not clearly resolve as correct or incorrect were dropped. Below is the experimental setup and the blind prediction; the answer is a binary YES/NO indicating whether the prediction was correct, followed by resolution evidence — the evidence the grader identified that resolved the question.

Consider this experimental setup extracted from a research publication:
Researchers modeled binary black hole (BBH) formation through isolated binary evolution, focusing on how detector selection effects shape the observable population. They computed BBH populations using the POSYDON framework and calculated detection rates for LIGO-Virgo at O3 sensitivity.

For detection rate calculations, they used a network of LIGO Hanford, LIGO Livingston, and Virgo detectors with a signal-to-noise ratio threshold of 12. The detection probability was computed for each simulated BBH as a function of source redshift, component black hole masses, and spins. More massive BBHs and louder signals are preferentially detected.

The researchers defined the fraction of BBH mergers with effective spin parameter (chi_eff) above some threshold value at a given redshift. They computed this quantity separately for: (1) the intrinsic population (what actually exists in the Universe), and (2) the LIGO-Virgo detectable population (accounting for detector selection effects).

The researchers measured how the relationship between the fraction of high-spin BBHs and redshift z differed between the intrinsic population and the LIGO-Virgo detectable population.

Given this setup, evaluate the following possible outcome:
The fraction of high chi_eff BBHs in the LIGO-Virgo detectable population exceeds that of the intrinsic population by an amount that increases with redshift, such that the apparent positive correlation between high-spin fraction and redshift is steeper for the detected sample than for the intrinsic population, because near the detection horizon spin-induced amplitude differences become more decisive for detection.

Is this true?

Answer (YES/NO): YES